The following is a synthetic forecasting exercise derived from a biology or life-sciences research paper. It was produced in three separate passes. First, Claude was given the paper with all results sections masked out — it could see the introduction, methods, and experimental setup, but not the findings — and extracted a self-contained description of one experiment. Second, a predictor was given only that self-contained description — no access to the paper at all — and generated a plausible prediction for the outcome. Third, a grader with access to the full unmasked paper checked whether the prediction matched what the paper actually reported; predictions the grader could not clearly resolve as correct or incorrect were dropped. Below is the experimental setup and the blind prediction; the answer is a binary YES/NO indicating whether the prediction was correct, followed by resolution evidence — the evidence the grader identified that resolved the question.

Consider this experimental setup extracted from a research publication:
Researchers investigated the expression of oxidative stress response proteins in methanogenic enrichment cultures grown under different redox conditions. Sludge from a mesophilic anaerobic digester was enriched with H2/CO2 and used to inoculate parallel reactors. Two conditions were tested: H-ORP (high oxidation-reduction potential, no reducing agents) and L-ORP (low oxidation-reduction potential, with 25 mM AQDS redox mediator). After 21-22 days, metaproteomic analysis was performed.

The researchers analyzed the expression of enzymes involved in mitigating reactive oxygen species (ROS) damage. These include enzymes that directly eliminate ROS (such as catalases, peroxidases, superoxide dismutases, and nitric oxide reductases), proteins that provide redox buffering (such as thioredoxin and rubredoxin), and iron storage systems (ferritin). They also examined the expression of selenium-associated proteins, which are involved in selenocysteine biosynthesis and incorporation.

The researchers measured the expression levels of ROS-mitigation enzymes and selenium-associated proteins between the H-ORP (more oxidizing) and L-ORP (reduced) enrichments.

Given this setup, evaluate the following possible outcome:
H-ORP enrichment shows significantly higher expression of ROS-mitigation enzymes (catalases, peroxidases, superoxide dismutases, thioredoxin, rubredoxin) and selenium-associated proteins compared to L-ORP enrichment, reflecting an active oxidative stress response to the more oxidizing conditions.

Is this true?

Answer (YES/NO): YES